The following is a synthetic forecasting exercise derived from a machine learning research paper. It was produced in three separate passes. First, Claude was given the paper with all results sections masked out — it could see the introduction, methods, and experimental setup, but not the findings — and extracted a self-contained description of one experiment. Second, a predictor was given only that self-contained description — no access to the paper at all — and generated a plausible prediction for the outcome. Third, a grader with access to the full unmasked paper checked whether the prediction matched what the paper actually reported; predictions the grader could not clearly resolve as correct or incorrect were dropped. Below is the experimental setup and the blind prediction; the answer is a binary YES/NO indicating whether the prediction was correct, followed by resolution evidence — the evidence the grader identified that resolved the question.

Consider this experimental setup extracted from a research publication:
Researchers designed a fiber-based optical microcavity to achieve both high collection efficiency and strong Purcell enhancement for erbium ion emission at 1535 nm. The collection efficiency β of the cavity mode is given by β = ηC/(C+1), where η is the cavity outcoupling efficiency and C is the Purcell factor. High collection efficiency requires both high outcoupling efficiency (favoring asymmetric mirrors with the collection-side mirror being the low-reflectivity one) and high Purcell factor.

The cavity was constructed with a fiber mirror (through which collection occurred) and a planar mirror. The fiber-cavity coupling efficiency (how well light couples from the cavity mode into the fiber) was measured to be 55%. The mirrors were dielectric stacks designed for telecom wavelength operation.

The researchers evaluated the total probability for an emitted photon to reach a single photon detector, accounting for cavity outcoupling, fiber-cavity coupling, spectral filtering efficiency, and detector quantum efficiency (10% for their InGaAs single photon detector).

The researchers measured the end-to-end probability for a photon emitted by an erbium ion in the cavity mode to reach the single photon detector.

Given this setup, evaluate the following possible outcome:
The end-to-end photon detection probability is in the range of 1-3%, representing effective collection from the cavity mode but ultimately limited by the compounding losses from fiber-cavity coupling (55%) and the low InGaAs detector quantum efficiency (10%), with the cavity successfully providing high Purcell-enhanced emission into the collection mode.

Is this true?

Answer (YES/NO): YES